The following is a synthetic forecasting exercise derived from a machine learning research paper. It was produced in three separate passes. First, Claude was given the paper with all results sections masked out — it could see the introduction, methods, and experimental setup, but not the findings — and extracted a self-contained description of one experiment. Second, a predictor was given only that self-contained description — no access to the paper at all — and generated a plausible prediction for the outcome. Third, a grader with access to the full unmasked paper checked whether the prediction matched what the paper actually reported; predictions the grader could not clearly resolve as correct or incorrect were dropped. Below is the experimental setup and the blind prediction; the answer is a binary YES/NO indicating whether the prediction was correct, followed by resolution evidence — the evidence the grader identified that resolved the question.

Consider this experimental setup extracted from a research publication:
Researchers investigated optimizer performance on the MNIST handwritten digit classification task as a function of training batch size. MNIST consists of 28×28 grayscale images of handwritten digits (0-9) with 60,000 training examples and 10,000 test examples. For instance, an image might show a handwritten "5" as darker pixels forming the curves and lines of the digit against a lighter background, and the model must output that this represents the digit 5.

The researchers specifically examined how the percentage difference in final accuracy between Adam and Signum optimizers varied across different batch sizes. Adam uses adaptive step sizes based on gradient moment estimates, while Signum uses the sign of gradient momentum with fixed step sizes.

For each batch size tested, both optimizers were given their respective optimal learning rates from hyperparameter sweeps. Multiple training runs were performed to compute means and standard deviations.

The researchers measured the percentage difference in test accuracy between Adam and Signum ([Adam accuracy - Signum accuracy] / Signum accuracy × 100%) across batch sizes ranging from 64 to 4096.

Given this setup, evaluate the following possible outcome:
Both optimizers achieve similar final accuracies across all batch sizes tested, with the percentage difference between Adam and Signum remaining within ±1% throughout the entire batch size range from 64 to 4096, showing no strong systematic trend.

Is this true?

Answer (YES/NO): NO